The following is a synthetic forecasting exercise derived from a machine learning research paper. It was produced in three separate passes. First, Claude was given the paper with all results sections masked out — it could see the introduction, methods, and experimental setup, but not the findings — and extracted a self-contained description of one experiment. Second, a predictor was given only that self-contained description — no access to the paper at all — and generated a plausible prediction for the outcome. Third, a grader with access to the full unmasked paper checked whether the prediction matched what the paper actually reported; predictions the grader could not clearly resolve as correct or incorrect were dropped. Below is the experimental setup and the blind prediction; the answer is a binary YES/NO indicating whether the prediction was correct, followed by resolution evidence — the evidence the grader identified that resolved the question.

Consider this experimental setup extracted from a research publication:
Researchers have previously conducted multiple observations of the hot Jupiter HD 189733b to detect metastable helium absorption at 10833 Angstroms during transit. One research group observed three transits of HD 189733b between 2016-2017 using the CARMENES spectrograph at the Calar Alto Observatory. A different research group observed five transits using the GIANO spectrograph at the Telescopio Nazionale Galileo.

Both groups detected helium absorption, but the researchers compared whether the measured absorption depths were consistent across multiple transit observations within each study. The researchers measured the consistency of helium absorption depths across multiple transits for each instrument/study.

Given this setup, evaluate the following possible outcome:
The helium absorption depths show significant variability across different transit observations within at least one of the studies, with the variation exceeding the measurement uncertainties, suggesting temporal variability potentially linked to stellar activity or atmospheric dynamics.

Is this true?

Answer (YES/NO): YES